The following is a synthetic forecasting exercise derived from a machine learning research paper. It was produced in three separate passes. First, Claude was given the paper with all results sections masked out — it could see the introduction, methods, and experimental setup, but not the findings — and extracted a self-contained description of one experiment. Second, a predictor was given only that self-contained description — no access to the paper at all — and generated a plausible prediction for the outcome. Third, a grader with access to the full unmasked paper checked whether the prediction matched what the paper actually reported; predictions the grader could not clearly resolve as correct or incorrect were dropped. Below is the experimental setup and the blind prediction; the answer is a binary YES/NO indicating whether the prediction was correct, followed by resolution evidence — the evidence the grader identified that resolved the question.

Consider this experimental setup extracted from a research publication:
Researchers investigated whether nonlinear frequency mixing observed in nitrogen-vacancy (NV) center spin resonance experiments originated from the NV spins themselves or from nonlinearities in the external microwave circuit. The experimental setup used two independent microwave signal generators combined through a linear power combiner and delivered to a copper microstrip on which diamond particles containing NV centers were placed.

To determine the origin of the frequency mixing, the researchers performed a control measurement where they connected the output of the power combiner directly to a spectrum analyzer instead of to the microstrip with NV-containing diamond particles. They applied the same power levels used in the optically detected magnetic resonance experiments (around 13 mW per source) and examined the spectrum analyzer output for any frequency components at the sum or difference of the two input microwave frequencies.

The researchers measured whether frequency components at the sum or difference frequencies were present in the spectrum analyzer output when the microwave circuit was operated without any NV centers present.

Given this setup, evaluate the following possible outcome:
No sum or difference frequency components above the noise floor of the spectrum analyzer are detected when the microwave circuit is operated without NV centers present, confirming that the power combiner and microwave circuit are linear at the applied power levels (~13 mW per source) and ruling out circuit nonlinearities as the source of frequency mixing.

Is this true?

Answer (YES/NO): YES